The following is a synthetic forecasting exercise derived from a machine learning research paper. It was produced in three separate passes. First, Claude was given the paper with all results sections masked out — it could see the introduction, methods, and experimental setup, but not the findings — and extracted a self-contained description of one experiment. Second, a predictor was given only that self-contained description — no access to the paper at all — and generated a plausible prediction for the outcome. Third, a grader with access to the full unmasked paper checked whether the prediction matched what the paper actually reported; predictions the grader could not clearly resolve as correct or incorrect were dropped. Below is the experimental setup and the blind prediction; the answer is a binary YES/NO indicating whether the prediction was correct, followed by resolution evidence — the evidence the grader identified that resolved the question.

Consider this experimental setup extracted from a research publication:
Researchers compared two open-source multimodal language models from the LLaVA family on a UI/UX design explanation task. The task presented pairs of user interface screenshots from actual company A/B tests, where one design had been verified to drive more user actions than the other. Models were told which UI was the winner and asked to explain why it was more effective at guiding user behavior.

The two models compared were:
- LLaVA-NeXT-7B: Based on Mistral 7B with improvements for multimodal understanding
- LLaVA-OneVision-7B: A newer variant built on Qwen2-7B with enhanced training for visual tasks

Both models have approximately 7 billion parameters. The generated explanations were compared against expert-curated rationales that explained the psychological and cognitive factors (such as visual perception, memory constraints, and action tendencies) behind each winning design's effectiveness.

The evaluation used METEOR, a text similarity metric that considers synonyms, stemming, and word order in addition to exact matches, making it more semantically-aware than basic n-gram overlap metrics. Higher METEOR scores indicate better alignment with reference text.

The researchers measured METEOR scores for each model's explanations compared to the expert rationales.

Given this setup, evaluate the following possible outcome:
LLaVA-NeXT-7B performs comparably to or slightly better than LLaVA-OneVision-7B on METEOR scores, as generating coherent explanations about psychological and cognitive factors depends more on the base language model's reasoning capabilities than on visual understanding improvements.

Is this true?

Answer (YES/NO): NO